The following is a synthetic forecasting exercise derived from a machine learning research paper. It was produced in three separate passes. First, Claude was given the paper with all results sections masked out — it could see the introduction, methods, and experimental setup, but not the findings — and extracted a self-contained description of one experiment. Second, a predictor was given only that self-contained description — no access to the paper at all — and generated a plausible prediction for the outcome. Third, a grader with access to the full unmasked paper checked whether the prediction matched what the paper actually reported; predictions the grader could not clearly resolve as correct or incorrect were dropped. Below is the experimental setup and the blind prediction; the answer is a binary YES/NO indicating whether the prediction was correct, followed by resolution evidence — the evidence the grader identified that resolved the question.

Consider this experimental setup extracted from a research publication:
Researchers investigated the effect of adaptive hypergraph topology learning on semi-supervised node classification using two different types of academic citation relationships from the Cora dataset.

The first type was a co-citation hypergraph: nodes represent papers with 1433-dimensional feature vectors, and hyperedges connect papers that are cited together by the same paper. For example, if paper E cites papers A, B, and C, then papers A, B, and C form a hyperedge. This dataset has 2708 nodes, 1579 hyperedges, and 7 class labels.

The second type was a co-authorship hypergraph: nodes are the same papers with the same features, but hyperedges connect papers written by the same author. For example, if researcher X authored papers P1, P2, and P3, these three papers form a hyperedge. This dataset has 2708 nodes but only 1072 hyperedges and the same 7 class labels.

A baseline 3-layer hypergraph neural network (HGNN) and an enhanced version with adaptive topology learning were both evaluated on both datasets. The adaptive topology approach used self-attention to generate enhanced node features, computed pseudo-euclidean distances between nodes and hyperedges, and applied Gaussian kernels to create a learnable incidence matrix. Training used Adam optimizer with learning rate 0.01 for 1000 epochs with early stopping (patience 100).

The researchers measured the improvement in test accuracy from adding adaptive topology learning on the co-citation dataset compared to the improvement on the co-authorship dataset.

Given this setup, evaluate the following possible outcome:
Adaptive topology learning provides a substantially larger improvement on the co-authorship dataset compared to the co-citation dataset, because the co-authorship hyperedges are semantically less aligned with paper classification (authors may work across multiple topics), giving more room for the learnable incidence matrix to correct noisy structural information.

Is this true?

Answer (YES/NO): NO